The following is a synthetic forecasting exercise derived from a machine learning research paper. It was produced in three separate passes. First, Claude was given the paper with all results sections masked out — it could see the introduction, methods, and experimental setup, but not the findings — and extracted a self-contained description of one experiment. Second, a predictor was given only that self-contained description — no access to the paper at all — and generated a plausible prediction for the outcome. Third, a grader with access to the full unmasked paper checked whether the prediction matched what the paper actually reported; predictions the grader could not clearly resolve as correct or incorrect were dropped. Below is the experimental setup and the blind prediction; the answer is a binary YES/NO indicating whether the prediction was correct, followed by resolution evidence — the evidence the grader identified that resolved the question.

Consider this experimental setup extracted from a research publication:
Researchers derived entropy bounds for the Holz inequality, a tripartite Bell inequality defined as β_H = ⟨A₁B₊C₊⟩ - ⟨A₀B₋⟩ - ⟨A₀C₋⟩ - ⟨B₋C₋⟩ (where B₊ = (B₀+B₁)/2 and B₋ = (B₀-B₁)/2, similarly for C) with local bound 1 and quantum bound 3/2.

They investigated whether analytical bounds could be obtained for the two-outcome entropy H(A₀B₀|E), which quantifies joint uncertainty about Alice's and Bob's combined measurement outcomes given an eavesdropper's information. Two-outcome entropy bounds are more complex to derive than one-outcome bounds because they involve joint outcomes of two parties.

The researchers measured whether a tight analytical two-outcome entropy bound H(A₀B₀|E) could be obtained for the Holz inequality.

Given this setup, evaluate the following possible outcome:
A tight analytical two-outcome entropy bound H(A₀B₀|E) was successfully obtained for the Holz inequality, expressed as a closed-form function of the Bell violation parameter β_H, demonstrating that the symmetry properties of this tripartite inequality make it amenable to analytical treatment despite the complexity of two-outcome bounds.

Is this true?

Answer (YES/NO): NO